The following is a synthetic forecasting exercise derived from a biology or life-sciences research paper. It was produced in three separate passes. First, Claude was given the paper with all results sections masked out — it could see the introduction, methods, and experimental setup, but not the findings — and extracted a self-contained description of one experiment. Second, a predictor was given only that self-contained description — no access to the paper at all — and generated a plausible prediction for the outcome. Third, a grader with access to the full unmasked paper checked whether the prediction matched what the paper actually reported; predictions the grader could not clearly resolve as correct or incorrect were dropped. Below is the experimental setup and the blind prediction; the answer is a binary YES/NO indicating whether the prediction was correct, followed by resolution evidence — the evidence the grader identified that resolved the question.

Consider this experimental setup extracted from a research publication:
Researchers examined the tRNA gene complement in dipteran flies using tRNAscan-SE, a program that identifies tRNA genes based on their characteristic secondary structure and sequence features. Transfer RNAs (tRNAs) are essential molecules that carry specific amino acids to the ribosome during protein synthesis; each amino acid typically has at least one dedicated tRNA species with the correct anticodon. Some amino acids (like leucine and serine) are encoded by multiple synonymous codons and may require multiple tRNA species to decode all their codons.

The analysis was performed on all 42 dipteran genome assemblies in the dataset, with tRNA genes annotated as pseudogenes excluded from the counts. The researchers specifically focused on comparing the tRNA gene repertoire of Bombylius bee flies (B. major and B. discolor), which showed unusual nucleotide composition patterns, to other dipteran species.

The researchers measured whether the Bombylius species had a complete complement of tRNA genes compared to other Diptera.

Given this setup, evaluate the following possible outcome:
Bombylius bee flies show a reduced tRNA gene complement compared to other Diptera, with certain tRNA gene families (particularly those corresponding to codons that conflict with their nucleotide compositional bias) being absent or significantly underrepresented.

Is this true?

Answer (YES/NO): NO